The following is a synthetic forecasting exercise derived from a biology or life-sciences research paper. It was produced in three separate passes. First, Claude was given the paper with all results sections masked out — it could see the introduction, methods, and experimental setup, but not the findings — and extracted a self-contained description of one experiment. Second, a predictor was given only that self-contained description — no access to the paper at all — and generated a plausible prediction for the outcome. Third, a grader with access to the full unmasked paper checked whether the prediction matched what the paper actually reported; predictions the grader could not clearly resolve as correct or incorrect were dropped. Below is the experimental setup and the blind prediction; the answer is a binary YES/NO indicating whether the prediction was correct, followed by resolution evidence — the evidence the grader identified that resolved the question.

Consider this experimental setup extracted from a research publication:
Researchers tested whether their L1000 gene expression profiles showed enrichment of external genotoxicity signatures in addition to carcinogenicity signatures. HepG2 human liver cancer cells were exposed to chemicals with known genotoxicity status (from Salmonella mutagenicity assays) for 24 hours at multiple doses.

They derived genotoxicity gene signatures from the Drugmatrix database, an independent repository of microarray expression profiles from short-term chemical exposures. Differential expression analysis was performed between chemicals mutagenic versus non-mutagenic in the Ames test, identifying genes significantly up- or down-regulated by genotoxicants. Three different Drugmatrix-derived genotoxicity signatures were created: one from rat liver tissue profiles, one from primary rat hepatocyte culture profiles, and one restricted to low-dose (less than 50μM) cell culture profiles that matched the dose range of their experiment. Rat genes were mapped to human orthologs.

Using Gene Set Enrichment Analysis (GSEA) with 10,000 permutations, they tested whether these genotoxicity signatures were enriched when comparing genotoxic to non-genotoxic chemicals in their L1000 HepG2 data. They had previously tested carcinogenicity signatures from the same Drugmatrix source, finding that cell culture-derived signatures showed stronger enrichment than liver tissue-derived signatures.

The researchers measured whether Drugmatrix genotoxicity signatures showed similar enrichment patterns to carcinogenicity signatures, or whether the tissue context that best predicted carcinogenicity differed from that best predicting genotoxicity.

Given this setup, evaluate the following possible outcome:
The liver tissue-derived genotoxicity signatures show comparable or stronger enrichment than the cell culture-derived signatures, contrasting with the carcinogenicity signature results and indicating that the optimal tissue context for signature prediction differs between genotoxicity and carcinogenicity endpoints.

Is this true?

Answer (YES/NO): NO